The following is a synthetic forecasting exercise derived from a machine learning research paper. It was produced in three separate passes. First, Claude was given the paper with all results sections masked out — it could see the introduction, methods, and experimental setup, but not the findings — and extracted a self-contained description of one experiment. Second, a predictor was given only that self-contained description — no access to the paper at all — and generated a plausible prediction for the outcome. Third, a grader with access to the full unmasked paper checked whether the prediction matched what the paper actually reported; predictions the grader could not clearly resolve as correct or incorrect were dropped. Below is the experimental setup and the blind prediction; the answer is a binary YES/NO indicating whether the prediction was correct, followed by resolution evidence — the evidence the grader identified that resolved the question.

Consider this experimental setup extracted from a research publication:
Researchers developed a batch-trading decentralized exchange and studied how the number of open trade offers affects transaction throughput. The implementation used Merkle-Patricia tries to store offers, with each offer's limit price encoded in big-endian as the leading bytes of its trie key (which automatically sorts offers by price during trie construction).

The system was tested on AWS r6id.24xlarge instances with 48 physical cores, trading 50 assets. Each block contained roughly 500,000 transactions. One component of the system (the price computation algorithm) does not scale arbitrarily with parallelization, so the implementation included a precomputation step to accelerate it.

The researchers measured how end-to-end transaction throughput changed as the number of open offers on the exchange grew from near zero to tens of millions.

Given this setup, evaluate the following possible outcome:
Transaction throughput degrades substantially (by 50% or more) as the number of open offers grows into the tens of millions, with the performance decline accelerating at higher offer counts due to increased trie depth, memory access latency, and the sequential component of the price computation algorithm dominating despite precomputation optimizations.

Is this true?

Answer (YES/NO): NO